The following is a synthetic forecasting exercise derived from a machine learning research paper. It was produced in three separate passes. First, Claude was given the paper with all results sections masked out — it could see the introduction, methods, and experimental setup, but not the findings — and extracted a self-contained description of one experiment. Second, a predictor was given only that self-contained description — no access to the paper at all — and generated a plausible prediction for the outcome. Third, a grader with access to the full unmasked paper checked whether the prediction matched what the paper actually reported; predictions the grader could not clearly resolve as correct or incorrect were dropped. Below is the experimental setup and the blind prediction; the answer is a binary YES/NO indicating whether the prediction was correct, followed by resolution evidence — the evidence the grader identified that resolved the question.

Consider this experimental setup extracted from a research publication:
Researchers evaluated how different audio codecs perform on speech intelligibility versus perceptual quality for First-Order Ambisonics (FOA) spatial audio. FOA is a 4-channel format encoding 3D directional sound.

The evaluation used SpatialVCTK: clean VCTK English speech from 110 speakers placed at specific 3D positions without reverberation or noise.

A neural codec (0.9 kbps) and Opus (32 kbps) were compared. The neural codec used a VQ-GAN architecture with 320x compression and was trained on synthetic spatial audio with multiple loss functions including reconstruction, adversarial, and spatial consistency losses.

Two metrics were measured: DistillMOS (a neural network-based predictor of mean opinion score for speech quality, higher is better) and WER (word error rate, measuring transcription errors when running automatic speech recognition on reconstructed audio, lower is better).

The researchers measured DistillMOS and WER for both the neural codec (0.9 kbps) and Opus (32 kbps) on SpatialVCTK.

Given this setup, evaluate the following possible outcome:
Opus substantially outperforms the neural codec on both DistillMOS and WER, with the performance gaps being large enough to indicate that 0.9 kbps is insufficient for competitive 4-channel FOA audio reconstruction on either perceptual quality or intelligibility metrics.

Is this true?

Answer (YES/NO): NO